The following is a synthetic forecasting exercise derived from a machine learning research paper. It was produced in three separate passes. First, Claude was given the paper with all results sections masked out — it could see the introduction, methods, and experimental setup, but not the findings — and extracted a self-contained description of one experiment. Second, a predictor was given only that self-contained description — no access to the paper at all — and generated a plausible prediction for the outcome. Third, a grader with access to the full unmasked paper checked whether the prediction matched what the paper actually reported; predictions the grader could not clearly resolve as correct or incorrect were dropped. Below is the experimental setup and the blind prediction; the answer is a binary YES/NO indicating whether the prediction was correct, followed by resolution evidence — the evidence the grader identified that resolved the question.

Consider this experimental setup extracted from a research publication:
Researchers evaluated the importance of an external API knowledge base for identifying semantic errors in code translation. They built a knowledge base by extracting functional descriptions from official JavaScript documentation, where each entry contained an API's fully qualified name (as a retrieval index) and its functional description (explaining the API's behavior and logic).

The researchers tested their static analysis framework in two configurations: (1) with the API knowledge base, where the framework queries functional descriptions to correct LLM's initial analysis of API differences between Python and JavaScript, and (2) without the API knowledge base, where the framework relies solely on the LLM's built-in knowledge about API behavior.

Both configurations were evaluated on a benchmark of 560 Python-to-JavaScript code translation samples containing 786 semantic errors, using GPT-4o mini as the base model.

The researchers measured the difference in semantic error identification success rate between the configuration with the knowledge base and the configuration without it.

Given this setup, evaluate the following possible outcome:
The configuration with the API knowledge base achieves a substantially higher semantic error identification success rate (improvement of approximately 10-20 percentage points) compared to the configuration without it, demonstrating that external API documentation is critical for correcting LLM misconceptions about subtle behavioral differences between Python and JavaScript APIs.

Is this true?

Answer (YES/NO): NO